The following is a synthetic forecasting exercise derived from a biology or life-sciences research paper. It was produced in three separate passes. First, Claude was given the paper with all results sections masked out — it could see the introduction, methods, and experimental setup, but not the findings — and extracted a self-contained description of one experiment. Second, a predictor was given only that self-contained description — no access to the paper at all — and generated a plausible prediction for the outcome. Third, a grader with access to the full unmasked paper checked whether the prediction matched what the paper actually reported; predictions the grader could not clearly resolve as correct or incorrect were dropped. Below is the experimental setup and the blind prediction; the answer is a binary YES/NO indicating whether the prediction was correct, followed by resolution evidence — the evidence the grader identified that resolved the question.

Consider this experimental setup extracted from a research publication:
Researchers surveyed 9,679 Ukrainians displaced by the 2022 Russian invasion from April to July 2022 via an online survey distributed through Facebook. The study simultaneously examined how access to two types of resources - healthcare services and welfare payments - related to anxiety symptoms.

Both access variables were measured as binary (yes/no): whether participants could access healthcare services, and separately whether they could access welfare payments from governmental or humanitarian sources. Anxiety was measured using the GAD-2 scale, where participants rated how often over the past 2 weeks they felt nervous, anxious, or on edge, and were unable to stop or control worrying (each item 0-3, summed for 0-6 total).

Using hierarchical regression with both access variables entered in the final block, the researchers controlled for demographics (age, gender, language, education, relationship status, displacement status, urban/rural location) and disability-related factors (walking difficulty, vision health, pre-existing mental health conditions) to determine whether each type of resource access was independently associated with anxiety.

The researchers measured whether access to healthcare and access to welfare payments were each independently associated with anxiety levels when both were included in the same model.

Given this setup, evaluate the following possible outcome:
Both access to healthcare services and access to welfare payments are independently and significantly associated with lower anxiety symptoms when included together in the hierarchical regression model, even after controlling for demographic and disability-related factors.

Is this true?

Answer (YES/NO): YES